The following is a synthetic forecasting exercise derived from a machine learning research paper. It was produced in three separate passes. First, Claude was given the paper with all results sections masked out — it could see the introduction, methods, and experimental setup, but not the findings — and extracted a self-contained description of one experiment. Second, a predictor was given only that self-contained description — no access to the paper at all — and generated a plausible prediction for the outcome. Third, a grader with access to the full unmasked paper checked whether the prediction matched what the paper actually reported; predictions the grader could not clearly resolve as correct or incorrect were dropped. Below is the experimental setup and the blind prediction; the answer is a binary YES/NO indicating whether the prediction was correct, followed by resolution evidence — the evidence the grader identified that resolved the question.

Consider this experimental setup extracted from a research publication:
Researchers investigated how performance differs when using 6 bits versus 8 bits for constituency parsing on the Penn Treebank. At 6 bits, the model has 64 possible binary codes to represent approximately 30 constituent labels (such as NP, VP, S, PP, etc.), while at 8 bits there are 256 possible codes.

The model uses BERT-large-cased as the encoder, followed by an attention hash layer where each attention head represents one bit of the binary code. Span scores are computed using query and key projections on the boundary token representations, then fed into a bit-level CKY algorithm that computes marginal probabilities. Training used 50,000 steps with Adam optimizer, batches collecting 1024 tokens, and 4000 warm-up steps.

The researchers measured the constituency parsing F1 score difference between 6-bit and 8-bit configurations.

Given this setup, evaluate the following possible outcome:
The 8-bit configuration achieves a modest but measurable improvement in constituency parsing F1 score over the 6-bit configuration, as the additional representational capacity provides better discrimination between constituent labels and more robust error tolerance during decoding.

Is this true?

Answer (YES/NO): YES